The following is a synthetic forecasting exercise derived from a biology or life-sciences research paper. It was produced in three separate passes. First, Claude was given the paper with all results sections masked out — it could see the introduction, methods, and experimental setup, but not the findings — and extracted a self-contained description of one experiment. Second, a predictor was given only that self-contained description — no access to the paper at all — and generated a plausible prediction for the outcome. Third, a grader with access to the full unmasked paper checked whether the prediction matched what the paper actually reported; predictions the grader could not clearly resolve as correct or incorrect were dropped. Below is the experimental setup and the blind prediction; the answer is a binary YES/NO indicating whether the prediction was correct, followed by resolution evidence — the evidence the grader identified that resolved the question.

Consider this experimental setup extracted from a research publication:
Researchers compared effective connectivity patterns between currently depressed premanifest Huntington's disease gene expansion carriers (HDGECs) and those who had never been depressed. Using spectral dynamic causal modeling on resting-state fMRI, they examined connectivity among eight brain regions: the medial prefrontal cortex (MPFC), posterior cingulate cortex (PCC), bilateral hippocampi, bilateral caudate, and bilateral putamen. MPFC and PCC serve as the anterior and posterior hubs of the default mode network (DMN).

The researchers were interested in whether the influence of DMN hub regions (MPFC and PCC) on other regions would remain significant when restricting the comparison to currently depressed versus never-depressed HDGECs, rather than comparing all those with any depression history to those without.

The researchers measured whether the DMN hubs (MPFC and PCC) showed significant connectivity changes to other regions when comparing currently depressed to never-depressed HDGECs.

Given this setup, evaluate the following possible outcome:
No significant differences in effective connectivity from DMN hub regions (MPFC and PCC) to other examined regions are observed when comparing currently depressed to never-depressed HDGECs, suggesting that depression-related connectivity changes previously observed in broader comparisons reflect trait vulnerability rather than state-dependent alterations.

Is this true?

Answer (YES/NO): YES